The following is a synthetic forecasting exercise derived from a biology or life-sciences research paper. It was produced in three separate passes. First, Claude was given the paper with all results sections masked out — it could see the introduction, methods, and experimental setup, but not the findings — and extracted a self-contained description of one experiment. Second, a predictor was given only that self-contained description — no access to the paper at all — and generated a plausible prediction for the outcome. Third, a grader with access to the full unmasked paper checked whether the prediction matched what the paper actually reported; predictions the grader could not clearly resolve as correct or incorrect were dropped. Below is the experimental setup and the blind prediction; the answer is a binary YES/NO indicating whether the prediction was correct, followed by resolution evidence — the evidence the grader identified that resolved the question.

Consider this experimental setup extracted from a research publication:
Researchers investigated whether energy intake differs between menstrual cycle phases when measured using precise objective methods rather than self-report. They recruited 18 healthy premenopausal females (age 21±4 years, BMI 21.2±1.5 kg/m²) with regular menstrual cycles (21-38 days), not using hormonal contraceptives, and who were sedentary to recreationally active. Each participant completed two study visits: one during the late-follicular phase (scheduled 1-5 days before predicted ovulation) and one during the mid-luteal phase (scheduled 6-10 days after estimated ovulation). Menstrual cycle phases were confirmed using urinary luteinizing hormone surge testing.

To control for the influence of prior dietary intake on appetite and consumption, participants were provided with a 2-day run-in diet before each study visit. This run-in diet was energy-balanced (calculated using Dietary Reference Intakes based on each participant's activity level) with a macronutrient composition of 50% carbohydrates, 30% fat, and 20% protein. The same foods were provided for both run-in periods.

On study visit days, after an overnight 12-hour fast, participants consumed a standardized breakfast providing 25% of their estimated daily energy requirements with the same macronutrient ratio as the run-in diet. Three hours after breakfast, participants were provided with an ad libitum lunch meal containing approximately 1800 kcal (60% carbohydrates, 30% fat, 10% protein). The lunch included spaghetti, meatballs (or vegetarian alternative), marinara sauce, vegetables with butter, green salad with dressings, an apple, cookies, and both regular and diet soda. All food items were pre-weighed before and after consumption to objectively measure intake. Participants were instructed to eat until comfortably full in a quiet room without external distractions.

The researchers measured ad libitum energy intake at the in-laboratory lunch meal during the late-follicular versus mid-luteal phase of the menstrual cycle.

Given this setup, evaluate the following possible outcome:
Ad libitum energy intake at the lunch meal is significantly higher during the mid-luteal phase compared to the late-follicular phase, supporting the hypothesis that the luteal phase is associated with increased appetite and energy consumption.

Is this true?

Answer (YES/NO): NO